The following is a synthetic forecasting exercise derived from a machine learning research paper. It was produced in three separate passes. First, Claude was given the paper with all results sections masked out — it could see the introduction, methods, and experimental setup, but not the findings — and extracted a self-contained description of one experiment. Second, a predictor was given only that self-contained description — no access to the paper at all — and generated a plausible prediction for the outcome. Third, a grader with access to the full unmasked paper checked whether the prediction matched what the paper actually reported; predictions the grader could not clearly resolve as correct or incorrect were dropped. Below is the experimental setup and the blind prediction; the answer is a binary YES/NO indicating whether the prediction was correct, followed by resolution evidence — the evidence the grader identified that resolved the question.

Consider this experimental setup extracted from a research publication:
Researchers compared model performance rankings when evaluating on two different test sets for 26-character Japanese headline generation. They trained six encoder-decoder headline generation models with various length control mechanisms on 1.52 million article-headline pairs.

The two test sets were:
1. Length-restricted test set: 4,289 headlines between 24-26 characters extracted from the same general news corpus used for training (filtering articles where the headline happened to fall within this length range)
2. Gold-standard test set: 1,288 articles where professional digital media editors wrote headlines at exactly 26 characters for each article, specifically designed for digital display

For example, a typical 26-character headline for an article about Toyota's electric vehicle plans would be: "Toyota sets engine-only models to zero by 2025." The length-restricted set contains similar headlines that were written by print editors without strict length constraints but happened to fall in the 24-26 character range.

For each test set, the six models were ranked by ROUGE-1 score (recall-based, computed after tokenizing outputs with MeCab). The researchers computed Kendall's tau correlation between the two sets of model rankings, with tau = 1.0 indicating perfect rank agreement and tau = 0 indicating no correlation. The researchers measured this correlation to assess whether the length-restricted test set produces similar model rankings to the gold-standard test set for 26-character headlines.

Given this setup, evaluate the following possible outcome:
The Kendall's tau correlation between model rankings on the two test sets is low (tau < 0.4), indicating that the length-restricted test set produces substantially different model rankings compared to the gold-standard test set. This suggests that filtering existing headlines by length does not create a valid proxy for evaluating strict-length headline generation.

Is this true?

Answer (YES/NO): NO